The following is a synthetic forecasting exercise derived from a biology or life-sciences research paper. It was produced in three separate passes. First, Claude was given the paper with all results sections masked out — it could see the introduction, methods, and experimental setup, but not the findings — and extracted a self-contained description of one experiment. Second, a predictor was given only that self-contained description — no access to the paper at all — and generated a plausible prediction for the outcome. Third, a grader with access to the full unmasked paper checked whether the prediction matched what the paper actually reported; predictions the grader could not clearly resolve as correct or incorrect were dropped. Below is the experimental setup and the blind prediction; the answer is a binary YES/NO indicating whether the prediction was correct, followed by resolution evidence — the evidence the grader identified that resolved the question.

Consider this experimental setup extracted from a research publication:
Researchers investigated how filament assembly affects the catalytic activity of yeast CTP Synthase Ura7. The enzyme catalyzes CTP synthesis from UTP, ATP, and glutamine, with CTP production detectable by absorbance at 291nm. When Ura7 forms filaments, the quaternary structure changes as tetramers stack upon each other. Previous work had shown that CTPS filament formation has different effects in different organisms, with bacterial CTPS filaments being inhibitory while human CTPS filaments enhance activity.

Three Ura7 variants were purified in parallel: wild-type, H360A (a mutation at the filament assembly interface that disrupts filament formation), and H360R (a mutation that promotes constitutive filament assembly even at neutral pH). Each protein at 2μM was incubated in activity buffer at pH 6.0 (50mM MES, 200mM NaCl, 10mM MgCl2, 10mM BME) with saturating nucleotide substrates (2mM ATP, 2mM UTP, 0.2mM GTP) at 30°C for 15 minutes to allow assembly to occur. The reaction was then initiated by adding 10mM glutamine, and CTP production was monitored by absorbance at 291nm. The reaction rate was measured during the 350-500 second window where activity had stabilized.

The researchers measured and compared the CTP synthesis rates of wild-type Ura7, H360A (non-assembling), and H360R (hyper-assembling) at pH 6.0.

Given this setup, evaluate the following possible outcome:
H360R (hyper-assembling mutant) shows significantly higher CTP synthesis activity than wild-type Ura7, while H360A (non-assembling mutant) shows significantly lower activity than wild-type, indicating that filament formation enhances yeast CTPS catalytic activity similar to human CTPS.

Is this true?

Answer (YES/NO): NO